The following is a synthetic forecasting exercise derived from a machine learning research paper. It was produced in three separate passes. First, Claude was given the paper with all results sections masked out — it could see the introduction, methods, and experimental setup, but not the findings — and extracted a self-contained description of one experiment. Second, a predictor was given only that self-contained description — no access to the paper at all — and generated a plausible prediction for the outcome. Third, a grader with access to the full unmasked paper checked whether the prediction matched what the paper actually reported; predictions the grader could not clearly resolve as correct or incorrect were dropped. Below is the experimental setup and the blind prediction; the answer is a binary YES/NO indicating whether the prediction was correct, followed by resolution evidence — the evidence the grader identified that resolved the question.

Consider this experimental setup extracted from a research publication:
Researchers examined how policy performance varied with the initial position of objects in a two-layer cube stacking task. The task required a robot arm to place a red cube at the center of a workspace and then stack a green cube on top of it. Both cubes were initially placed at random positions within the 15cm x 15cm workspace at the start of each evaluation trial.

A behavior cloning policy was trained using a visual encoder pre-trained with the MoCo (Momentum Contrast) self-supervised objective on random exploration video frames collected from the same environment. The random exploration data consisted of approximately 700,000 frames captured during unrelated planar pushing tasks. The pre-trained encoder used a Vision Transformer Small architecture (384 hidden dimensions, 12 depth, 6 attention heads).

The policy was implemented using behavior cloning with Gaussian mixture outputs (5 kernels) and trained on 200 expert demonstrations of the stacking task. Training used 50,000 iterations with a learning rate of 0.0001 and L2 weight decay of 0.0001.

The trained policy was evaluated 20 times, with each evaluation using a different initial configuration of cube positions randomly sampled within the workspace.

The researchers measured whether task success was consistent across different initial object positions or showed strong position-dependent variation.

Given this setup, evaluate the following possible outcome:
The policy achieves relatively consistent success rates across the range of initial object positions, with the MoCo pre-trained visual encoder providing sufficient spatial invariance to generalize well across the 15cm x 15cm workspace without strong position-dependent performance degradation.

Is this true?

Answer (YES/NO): NO